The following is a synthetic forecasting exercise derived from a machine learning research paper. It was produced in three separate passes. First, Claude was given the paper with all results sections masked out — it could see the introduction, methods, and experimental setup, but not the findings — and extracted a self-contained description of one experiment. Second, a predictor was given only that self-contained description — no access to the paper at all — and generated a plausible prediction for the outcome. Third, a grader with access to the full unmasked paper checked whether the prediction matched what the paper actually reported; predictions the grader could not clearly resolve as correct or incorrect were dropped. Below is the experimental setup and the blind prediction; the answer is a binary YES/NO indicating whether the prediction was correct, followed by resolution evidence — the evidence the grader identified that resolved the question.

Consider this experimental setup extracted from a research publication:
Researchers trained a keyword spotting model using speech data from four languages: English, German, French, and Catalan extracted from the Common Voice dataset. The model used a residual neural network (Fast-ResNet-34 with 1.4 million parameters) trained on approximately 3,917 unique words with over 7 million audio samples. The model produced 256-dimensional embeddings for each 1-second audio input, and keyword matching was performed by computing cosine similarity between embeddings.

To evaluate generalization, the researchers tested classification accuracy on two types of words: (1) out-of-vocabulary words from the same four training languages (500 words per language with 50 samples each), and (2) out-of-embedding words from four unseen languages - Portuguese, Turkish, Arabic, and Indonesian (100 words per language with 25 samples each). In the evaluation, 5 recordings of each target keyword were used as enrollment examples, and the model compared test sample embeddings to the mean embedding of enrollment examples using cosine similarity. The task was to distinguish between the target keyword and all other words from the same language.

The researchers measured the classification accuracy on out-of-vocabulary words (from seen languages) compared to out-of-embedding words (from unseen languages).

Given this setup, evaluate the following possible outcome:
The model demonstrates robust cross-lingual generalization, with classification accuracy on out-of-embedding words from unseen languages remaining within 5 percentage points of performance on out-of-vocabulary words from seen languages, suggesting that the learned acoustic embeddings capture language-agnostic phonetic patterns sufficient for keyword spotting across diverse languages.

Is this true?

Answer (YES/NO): YES